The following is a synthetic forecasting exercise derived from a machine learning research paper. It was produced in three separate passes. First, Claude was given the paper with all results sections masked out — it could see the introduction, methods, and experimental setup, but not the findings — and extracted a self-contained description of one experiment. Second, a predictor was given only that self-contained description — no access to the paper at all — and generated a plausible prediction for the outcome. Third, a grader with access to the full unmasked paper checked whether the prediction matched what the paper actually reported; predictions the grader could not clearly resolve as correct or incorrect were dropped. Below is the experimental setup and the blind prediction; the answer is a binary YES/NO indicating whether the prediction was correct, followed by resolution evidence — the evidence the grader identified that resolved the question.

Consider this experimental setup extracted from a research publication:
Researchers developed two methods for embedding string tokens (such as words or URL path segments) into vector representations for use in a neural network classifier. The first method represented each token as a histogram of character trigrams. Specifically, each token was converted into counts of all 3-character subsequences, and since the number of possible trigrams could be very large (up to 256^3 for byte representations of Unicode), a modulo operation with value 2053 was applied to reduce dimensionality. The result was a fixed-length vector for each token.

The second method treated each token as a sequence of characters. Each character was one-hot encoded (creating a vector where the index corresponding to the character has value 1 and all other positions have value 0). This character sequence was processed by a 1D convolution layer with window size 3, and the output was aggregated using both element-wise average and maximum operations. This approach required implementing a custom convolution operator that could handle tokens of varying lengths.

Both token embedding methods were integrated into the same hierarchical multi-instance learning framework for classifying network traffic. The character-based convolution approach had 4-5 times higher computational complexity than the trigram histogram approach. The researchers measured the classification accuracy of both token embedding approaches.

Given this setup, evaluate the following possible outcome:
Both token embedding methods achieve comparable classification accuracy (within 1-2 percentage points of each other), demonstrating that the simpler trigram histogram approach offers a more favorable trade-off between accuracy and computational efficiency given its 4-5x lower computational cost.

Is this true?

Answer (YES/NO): NO